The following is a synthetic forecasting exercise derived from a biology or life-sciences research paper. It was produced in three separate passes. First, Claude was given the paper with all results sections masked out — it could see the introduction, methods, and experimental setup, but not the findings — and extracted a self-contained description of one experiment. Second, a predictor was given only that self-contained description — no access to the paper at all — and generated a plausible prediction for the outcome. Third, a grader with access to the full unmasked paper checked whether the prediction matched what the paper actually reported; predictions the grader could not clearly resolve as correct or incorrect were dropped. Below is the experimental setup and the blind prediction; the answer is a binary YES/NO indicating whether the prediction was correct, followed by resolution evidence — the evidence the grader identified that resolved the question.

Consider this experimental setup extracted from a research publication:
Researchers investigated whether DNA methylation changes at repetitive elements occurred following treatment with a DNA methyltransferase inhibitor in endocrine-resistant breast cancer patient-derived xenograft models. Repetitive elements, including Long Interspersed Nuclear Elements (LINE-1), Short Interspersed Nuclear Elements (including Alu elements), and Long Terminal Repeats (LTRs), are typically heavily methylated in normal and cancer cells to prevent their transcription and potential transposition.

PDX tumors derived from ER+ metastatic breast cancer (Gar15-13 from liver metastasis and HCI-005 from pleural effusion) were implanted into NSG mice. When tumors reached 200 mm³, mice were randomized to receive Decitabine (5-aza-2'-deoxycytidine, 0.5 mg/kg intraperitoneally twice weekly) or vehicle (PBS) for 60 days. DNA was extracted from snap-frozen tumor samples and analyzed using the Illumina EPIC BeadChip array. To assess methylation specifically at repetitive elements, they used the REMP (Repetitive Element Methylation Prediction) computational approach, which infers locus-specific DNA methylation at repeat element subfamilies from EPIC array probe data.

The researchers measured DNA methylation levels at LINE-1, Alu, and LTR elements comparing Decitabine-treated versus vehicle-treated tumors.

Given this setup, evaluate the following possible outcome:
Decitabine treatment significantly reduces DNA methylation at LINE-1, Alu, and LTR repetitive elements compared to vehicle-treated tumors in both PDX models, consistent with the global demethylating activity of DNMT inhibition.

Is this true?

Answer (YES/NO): YES